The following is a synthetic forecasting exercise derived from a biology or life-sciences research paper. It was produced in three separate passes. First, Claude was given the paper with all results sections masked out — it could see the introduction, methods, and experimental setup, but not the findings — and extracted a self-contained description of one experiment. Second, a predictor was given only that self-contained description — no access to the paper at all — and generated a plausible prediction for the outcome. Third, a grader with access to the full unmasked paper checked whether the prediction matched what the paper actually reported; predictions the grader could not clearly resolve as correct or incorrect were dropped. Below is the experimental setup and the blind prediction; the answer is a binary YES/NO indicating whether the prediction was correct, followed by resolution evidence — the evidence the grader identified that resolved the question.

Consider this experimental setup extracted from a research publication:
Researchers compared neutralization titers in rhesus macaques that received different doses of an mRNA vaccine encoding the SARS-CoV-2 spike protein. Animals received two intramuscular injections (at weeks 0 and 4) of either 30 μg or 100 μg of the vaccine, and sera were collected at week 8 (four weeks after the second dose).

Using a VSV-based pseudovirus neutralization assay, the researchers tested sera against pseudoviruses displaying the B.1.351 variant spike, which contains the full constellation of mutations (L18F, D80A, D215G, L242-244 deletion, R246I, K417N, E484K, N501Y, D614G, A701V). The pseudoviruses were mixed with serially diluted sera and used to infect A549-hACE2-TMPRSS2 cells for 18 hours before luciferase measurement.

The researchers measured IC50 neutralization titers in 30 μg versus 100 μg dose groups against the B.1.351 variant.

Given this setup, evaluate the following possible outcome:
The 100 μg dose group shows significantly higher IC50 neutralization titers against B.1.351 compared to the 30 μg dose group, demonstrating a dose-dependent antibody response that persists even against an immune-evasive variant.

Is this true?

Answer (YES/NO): NO